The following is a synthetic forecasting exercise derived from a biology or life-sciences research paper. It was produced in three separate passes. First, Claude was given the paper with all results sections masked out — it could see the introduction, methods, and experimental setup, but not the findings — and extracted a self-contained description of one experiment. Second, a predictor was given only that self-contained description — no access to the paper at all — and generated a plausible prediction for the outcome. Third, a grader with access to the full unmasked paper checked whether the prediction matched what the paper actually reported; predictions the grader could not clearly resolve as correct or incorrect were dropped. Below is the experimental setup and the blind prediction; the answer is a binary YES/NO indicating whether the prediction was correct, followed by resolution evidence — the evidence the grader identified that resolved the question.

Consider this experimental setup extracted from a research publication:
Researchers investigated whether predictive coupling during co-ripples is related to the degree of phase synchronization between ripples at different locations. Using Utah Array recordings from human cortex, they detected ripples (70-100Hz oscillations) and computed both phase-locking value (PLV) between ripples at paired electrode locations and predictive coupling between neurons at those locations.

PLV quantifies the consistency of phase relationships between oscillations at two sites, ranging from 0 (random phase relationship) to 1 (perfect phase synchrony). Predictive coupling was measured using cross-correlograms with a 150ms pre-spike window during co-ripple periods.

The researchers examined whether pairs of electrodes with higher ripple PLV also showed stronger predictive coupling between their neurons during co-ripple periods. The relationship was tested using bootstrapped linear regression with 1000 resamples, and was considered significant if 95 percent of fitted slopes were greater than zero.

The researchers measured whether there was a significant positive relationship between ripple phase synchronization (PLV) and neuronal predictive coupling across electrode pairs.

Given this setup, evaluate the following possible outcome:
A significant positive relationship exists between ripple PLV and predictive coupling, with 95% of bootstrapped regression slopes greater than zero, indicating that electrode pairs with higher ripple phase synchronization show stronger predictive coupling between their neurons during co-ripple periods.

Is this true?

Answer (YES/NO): YES